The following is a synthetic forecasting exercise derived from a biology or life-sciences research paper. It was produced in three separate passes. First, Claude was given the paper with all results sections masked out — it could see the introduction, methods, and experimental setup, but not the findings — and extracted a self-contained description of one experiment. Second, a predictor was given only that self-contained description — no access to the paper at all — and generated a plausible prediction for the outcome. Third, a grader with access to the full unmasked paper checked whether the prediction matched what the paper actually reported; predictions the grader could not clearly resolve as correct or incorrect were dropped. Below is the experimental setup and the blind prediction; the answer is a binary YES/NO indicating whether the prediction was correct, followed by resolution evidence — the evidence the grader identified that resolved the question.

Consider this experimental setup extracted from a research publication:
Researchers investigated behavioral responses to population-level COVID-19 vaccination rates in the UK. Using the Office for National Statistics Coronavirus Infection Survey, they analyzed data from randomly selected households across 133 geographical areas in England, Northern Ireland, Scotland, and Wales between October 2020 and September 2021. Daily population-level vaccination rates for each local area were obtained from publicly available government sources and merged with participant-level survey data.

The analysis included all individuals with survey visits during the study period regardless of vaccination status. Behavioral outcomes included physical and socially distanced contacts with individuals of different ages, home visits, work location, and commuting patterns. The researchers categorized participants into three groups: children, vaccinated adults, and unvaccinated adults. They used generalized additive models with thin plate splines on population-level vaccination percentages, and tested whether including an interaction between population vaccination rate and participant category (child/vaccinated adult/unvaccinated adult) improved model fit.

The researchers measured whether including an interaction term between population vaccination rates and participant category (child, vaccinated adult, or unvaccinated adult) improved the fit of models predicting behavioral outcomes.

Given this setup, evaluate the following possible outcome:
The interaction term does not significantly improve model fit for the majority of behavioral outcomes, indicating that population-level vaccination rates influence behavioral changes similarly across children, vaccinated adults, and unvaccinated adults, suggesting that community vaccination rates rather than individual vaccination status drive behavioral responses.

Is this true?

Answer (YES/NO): NO